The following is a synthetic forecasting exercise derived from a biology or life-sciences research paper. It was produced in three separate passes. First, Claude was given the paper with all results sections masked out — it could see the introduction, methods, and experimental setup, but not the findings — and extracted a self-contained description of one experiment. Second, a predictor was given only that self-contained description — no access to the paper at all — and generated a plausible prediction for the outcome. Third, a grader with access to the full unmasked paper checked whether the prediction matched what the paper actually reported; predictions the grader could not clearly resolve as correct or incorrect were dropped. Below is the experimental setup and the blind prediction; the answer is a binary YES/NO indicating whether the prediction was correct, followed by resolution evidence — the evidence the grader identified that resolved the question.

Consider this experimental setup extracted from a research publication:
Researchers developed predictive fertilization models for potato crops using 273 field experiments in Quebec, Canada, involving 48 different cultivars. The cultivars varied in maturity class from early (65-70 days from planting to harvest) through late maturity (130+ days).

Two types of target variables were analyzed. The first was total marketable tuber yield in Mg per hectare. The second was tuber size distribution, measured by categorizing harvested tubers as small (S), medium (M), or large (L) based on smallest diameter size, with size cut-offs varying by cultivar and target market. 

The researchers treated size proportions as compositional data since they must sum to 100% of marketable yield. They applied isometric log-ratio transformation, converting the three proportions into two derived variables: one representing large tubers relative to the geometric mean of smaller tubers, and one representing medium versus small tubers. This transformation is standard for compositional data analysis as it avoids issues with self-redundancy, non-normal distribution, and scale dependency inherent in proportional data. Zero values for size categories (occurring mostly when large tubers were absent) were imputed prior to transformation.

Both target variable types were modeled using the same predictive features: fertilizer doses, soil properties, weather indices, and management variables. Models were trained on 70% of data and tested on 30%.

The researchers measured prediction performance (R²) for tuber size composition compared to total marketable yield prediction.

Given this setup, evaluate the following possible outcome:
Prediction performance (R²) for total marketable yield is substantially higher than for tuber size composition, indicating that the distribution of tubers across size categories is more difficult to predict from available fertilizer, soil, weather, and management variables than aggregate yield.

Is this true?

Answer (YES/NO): NO